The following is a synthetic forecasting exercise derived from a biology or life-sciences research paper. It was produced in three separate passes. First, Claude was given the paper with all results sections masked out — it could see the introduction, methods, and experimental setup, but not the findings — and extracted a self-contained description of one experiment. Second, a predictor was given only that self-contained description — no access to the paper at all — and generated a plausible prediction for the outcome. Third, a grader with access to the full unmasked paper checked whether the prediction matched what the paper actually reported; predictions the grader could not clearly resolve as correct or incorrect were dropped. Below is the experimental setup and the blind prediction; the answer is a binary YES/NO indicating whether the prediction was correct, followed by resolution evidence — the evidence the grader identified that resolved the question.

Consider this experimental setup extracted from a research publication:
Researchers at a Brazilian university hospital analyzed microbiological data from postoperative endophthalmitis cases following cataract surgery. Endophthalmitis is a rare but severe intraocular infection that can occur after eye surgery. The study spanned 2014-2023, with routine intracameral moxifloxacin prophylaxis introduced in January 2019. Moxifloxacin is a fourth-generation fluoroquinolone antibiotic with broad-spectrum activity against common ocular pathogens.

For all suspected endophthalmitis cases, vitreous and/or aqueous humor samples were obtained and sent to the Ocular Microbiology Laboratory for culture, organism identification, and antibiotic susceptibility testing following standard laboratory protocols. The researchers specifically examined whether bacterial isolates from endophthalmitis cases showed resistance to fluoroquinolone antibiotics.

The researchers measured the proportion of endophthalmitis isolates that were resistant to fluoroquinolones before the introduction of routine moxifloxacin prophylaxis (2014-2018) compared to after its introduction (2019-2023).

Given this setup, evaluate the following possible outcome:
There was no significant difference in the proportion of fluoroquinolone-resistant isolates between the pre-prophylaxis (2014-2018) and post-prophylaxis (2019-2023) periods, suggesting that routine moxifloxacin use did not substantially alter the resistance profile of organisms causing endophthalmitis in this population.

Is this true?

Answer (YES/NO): YES